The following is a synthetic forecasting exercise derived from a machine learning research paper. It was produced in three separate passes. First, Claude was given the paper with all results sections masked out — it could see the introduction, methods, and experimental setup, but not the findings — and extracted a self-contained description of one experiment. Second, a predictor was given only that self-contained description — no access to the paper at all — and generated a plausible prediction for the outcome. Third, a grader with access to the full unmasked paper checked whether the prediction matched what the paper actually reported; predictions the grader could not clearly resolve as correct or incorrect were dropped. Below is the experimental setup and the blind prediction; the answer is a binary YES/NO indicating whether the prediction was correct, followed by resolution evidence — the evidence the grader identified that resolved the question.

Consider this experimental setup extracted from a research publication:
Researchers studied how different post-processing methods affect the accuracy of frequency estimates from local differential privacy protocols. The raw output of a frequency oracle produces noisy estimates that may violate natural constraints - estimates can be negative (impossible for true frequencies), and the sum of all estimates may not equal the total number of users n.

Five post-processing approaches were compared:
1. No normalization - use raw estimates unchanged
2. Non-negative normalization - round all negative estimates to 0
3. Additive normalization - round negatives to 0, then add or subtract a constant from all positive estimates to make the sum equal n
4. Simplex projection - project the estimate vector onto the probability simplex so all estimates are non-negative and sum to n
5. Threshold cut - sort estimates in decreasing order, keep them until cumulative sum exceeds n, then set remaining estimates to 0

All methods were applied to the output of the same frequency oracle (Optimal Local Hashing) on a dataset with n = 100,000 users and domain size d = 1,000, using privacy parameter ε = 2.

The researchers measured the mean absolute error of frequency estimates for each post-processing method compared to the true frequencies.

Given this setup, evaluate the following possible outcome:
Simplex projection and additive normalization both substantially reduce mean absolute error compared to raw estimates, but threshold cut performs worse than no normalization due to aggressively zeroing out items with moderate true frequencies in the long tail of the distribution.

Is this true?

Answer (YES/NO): NO